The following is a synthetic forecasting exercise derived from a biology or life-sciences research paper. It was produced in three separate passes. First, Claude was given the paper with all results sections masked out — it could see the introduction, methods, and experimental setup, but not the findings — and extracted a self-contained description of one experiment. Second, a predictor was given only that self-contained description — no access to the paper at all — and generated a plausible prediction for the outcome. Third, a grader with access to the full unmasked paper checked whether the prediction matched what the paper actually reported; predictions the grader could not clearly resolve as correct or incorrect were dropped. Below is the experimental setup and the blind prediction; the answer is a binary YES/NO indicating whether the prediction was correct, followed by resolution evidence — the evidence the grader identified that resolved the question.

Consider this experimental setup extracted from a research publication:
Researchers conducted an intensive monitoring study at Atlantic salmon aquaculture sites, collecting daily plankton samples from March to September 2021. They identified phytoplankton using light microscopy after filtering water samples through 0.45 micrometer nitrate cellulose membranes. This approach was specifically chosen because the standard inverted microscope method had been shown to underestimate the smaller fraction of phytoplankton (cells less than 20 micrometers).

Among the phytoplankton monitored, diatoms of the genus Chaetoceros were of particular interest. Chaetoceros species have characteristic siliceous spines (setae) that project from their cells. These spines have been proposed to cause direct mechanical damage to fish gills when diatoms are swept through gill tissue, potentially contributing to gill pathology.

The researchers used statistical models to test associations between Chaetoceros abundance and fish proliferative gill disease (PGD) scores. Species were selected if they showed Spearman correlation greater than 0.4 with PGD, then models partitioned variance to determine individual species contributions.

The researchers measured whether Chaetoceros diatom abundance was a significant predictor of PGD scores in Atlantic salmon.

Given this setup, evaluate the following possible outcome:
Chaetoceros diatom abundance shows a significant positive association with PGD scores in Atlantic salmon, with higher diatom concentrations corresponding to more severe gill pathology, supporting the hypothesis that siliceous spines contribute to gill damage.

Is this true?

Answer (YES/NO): YES